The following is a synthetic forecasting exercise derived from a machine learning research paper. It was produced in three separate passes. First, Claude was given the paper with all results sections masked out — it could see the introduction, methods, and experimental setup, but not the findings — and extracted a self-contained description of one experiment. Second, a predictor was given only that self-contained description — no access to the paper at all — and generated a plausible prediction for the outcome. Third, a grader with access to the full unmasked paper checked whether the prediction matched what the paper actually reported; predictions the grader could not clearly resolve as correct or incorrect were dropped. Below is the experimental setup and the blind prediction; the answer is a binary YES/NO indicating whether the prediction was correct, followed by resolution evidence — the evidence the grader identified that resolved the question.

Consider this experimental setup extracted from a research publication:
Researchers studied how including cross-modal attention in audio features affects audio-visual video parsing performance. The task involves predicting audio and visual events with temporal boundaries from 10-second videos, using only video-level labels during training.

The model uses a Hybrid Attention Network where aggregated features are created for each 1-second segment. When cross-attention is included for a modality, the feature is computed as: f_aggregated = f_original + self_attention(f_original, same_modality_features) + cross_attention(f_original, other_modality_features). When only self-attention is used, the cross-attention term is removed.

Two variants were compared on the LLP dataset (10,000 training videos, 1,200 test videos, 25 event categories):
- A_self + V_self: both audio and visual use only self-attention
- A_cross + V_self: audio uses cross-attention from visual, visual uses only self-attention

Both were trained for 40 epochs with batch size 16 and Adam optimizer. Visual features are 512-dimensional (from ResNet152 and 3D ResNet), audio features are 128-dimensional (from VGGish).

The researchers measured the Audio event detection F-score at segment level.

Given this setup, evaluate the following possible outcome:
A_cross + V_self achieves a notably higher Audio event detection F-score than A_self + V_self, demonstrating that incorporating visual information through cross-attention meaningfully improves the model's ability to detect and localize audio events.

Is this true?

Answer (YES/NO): YES